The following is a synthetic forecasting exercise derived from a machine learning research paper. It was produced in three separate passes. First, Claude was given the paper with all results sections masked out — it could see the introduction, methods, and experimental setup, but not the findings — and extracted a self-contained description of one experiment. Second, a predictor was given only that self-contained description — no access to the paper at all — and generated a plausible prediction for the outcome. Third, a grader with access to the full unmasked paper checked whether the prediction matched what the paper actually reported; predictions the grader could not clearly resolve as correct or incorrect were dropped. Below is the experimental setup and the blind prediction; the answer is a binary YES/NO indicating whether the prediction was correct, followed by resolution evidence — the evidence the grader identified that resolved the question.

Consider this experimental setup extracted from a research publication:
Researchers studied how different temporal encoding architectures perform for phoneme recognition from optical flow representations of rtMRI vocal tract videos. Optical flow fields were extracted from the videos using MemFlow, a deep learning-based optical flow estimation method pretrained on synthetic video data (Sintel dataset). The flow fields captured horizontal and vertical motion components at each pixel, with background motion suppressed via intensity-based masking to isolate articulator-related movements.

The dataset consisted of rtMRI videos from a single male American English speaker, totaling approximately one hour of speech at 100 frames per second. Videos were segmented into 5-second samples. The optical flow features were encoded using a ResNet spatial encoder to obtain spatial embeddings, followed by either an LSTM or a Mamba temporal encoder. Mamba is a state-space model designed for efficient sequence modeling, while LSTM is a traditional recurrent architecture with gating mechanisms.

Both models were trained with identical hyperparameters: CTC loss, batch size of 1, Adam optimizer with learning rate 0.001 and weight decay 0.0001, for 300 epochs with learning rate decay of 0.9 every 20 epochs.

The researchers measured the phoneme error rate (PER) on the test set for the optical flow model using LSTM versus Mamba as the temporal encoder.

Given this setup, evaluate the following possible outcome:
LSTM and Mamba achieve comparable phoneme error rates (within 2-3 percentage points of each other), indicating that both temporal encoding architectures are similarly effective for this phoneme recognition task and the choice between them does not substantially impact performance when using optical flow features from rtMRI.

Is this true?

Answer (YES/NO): YES